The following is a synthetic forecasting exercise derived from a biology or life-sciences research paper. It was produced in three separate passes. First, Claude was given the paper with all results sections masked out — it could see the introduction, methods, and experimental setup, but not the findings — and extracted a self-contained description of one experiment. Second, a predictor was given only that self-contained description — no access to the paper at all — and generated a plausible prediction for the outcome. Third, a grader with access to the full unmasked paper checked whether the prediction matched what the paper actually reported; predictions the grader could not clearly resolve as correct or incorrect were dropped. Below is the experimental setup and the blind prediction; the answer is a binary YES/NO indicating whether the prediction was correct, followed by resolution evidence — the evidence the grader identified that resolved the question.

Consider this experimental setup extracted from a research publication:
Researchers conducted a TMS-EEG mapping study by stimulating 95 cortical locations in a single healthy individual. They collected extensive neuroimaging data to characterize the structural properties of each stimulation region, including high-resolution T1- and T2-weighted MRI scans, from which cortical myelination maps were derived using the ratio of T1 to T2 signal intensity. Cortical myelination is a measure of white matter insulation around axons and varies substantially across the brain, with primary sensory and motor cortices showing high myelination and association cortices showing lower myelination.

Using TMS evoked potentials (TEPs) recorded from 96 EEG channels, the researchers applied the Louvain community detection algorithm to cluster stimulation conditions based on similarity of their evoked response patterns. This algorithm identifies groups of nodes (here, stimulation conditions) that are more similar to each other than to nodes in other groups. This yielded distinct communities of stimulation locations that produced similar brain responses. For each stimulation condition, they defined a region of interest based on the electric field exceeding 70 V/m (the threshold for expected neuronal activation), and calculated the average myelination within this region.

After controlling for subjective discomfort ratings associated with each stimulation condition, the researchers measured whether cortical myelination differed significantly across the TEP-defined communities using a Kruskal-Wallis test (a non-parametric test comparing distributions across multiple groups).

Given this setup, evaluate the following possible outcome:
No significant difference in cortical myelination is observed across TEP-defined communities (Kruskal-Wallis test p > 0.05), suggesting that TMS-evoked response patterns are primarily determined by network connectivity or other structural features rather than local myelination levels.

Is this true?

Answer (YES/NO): NO